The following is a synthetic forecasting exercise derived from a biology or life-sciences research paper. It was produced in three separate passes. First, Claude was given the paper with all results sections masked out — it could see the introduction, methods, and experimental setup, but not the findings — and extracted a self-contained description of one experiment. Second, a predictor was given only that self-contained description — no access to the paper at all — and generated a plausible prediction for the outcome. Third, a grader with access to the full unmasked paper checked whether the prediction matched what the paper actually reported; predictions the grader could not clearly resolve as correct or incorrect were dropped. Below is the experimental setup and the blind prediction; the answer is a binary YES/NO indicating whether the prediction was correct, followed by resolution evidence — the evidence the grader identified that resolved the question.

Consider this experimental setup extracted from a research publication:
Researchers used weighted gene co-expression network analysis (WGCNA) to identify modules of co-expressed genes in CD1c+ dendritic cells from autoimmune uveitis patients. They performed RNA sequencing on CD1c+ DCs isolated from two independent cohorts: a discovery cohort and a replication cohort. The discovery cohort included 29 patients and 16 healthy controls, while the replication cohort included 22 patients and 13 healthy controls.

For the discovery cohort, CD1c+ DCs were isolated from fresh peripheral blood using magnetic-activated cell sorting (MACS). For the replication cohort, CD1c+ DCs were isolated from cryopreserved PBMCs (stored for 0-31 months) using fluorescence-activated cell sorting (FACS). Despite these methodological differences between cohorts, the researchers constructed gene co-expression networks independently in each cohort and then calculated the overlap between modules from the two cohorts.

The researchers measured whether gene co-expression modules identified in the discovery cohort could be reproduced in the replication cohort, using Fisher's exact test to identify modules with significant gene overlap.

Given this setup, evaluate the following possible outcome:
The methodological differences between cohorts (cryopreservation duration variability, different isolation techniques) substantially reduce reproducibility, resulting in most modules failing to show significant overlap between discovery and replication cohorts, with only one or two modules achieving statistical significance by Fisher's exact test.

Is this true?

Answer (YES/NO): NO